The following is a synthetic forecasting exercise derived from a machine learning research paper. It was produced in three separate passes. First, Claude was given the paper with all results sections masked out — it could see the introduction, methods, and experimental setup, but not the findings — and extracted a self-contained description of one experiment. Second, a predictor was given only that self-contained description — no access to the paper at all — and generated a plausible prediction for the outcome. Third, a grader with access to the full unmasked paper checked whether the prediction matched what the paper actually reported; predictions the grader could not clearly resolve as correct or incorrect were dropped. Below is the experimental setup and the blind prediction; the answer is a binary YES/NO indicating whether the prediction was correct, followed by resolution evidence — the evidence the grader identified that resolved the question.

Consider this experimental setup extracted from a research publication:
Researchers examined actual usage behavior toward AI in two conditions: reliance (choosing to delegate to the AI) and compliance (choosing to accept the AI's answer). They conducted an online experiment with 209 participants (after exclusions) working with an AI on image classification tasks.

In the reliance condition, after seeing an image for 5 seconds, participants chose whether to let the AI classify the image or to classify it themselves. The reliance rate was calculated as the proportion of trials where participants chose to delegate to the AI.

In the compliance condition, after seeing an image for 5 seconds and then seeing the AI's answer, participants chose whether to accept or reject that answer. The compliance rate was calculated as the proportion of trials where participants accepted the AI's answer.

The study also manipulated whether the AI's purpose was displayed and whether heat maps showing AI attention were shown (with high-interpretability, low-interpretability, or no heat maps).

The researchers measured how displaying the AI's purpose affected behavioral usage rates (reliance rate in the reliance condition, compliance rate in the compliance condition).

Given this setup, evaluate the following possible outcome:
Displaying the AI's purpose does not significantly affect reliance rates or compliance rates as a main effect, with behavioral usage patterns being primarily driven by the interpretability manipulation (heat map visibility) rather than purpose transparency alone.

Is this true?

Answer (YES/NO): NO